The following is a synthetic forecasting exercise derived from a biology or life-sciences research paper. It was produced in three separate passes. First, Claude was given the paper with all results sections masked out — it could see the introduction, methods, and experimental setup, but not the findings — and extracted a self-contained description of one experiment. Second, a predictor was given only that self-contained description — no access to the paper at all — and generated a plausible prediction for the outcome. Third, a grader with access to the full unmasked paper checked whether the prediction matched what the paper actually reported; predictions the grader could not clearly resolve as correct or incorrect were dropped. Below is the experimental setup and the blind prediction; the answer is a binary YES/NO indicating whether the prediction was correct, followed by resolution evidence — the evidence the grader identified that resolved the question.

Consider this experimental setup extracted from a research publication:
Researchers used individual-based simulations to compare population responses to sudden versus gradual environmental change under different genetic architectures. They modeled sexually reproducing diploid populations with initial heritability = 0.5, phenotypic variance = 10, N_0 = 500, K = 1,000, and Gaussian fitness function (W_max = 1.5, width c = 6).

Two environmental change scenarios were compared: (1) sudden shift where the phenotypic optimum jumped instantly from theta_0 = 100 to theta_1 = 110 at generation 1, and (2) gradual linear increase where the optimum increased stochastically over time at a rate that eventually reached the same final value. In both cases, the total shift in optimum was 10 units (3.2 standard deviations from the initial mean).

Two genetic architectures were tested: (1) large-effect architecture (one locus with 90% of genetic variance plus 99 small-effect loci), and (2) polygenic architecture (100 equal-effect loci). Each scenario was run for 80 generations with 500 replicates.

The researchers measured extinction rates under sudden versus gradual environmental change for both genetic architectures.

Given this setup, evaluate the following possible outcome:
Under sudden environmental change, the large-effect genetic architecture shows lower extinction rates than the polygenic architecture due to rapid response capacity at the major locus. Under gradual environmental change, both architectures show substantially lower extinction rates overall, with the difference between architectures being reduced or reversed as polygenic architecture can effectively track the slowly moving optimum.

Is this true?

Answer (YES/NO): NO